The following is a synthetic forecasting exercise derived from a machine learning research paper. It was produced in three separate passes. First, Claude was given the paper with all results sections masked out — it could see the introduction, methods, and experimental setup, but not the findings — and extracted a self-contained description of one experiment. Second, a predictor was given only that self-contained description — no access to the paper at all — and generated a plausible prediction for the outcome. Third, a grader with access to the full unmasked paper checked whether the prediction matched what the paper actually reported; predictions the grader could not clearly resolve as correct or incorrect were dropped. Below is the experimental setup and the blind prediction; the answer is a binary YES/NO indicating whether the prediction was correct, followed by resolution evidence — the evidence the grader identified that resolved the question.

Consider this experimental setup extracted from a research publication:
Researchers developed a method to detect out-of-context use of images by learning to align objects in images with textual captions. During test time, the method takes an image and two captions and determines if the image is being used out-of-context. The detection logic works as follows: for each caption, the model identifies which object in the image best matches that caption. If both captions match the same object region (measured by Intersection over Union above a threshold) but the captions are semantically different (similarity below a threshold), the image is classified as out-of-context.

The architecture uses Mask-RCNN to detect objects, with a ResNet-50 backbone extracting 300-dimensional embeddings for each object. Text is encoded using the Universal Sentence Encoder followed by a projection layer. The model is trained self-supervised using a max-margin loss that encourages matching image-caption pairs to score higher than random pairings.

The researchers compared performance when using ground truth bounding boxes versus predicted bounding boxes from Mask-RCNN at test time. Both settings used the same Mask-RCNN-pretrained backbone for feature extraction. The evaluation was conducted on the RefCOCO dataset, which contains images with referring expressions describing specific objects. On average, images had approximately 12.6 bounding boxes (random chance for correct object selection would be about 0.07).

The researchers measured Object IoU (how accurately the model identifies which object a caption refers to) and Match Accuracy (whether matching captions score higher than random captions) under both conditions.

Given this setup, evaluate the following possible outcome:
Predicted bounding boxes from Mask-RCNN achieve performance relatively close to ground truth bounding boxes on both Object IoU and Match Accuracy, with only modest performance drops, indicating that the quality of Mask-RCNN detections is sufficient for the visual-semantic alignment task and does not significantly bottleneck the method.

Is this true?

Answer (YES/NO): NO